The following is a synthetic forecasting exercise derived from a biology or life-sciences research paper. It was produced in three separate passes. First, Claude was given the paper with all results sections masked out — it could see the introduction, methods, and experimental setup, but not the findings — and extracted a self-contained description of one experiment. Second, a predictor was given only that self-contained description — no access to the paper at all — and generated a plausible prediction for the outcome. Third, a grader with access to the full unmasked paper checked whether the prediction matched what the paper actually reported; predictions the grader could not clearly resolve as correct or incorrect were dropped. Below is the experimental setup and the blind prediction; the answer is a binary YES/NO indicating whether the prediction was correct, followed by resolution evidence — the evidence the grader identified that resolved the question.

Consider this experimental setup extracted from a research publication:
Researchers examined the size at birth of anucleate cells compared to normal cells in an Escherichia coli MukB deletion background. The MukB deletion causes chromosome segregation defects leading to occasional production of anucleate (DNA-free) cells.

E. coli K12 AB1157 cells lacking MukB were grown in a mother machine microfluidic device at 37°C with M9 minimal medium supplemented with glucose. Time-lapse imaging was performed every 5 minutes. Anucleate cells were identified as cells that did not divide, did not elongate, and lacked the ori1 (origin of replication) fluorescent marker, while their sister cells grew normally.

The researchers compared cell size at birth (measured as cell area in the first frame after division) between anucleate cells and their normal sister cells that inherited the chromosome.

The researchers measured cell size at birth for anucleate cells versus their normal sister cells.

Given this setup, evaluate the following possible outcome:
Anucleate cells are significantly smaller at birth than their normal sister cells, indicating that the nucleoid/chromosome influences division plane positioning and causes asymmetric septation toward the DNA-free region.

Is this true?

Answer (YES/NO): NO